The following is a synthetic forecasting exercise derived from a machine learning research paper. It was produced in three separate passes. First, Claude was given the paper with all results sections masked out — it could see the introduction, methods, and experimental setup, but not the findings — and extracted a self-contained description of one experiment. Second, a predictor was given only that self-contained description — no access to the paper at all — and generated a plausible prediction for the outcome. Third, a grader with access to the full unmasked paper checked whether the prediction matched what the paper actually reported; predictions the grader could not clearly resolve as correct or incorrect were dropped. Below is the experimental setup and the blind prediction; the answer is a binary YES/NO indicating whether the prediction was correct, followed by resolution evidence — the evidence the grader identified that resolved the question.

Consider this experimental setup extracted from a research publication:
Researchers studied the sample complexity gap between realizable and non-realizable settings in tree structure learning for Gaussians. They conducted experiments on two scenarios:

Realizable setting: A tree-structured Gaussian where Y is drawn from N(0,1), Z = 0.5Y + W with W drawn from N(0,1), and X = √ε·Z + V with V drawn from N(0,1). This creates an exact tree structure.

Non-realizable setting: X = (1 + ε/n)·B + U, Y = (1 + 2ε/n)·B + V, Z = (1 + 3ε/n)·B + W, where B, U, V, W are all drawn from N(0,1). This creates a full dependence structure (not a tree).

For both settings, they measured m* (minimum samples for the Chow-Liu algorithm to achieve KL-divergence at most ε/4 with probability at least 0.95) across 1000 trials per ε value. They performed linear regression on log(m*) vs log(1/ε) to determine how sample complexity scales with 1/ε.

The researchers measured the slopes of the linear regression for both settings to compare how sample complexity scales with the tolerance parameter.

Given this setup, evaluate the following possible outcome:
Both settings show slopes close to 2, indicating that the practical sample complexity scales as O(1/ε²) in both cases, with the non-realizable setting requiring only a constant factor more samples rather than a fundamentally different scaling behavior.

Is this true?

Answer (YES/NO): NO